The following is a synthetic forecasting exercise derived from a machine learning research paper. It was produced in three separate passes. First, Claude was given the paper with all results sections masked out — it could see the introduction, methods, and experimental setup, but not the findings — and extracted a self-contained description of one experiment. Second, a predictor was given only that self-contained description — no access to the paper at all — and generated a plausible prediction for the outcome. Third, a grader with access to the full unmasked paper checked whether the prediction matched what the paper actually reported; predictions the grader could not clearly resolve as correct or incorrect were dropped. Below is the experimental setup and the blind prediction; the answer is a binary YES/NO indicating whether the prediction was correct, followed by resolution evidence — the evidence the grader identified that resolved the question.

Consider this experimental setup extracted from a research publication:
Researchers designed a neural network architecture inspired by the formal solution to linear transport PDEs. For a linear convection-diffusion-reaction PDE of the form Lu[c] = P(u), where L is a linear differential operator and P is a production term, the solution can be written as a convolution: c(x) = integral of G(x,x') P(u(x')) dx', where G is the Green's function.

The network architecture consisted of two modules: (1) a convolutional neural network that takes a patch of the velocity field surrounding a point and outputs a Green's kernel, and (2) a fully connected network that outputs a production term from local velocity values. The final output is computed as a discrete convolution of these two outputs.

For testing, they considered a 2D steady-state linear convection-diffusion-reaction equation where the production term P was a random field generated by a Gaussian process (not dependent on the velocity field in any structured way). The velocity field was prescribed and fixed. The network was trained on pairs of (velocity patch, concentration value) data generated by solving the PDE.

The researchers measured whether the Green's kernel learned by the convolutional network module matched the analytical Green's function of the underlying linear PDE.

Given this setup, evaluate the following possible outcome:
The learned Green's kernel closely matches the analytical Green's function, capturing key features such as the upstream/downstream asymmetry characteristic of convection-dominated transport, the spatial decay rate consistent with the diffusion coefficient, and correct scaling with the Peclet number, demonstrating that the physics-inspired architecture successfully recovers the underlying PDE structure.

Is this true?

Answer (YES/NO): NO